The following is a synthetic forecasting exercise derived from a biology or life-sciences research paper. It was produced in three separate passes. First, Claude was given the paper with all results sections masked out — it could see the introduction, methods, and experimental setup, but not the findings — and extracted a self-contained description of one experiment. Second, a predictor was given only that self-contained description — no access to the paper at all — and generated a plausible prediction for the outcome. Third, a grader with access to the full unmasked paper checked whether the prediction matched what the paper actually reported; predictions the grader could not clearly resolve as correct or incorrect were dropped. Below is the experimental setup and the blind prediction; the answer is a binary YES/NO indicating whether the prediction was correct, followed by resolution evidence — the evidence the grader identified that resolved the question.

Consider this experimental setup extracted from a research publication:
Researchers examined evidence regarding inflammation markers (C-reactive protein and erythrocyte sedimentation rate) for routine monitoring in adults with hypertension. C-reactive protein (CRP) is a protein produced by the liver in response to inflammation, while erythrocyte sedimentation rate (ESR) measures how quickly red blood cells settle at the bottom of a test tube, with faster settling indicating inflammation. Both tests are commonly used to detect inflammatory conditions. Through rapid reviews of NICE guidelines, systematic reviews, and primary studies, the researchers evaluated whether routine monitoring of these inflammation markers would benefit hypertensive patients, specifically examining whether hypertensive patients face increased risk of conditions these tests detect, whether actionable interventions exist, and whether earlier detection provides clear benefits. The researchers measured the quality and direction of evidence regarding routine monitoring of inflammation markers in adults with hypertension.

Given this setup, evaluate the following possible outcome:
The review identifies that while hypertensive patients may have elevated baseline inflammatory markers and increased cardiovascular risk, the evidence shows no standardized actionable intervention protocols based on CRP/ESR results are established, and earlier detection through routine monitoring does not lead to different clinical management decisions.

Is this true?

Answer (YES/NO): NO